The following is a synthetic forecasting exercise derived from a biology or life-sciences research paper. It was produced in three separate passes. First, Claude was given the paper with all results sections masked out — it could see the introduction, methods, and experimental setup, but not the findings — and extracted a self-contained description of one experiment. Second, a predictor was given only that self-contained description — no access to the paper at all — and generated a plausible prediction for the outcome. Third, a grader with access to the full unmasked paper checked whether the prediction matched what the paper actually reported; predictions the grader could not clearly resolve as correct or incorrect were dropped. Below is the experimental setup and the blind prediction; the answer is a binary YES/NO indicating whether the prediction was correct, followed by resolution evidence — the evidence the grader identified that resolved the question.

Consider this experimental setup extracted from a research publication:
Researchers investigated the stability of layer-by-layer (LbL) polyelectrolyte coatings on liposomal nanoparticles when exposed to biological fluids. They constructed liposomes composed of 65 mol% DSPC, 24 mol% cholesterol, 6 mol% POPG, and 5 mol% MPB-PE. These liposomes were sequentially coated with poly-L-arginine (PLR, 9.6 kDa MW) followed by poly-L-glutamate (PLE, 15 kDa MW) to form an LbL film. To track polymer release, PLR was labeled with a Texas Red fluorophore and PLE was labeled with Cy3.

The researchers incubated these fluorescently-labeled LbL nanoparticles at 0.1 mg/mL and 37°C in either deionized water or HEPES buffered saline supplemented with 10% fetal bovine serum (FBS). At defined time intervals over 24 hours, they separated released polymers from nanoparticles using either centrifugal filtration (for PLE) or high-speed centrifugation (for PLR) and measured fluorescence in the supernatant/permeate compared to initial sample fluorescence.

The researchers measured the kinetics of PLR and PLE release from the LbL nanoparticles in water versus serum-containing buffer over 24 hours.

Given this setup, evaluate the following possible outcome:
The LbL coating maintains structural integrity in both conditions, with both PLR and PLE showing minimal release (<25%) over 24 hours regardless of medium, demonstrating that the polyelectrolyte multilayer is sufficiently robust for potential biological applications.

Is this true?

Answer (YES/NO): NO